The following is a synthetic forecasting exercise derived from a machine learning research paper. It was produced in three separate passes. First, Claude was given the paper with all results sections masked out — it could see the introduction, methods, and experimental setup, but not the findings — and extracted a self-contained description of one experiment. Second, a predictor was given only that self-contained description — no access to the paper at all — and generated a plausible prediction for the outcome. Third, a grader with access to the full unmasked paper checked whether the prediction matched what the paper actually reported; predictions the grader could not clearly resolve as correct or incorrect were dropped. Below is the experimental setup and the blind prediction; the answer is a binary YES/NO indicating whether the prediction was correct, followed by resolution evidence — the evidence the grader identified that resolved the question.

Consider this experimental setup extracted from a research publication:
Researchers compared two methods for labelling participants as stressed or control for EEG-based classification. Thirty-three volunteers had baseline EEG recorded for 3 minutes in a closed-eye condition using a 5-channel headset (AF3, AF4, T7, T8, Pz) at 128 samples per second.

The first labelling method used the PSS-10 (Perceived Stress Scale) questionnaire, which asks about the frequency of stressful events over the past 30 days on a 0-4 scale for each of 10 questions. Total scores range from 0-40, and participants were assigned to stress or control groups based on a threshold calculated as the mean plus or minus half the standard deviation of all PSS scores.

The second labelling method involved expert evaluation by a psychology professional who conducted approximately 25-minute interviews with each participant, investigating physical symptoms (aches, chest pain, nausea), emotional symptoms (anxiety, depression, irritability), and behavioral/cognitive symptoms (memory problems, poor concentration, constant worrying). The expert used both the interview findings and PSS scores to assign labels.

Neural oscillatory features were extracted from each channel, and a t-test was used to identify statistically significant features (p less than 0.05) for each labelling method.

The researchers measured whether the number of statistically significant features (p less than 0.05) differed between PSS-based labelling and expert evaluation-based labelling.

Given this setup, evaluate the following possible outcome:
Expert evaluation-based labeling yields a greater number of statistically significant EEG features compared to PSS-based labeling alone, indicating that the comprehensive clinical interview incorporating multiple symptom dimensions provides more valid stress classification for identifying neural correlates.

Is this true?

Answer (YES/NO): YES